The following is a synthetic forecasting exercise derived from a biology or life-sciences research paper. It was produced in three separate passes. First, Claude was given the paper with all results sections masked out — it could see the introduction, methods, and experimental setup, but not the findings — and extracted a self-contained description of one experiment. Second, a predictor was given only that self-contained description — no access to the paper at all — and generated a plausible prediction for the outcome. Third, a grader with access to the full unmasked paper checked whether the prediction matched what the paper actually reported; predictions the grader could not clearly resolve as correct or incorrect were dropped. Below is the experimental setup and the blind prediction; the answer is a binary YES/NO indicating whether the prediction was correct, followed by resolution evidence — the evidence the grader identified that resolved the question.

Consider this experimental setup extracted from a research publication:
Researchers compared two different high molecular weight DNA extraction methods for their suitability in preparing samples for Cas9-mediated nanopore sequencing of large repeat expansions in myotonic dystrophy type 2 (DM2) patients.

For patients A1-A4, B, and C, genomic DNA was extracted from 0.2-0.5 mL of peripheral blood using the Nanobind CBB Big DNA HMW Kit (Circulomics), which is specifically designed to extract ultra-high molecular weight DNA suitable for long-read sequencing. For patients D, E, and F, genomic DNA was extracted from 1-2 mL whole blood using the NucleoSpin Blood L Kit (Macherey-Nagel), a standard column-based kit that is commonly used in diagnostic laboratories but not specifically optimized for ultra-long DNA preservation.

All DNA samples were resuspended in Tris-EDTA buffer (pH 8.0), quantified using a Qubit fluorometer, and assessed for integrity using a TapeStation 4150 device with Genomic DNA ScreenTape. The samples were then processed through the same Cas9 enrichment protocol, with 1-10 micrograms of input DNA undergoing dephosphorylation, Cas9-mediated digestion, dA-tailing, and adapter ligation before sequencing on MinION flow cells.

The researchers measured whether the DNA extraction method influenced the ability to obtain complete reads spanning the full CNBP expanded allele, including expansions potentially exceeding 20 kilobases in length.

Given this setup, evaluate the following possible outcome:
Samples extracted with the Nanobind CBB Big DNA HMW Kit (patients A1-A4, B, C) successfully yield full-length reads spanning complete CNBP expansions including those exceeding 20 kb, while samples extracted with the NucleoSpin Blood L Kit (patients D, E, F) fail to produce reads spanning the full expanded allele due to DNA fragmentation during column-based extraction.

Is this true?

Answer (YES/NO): NO